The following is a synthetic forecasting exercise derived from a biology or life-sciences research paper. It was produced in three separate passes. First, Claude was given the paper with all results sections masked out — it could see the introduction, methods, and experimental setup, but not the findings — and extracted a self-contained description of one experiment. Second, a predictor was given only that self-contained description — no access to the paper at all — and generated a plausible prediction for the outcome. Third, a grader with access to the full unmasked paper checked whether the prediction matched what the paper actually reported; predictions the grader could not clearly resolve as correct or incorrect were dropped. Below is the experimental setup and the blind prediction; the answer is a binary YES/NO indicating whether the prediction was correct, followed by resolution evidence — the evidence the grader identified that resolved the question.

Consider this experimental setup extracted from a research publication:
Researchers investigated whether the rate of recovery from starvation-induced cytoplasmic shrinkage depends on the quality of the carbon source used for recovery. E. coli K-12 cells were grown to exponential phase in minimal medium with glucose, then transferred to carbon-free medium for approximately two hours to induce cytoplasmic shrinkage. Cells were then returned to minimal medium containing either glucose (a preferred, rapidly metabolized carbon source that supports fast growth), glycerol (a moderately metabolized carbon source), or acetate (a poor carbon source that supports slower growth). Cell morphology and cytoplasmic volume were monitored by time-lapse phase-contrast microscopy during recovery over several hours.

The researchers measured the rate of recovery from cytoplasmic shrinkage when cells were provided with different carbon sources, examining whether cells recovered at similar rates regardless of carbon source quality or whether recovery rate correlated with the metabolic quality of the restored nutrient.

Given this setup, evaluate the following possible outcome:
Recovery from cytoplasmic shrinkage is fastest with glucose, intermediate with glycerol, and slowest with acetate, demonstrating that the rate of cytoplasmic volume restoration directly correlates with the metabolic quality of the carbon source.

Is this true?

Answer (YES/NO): YES